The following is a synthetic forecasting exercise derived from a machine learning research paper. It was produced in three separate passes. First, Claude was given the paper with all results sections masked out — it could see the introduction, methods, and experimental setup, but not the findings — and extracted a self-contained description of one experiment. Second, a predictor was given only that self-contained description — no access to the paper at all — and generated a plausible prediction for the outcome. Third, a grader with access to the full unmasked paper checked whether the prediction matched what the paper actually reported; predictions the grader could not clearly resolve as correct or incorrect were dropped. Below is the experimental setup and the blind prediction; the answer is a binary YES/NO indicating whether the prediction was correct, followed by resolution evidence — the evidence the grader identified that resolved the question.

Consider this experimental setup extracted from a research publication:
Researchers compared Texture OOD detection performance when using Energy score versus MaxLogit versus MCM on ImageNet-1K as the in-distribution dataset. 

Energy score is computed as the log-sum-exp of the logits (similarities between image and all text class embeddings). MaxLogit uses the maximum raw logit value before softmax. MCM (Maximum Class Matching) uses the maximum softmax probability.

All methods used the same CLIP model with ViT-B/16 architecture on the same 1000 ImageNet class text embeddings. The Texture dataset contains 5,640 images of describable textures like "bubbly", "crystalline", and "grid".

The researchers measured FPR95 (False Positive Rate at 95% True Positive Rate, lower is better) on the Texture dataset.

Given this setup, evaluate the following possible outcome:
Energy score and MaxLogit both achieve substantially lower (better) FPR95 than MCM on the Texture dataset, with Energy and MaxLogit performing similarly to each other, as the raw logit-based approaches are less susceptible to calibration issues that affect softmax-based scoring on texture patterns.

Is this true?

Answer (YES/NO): NO